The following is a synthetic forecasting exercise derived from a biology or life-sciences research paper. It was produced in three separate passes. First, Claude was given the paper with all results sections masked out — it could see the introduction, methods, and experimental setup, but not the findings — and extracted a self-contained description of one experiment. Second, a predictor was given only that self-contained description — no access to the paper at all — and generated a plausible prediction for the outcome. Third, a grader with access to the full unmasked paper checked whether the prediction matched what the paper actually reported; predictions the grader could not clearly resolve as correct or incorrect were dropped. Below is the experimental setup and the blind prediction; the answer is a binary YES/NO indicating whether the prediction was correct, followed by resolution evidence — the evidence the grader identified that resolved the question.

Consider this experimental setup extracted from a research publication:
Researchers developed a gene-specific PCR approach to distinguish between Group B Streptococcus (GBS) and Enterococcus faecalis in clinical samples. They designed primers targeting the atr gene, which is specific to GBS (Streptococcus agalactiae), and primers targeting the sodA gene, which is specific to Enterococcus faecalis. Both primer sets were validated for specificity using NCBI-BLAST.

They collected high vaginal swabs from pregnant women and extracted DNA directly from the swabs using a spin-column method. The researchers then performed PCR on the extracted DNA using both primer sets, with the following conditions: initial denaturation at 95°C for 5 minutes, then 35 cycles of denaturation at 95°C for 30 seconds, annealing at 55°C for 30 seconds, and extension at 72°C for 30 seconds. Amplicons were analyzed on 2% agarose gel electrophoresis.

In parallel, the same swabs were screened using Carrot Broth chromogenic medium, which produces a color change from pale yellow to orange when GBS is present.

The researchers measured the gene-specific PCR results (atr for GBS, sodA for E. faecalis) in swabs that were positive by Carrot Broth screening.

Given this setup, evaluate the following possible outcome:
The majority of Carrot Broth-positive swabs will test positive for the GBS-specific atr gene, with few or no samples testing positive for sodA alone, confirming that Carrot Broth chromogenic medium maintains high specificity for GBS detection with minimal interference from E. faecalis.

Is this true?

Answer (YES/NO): NO